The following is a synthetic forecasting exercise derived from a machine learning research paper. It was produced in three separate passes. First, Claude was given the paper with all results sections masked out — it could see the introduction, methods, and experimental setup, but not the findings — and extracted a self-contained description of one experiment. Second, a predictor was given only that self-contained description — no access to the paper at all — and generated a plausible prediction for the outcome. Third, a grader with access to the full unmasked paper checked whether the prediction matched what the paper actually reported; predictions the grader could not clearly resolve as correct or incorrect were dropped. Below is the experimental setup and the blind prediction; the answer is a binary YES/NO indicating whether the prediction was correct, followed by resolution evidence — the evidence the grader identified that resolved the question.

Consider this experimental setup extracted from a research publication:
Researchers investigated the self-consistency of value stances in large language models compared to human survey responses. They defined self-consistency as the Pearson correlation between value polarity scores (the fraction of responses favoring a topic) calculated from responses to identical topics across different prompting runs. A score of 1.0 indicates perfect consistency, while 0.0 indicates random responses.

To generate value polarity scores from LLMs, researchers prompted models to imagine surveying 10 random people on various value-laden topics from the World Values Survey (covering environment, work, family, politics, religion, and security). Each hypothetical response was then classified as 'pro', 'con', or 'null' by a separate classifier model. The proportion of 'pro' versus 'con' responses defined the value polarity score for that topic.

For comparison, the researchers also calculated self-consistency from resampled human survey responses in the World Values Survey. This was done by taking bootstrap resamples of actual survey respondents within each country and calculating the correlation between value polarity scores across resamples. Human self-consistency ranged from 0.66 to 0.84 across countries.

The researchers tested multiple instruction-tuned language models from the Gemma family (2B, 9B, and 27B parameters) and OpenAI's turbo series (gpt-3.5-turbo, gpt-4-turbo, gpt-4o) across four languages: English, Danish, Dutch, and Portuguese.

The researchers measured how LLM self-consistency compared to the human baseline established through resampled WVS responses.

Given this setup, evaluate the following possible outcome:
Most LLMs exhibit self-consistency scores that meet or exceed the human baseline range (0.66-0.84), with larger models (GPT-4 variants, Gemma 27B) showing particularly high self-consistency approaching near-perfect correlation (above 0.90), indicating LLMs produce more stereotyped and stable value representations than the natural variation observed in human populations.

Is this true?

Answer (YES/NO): NO